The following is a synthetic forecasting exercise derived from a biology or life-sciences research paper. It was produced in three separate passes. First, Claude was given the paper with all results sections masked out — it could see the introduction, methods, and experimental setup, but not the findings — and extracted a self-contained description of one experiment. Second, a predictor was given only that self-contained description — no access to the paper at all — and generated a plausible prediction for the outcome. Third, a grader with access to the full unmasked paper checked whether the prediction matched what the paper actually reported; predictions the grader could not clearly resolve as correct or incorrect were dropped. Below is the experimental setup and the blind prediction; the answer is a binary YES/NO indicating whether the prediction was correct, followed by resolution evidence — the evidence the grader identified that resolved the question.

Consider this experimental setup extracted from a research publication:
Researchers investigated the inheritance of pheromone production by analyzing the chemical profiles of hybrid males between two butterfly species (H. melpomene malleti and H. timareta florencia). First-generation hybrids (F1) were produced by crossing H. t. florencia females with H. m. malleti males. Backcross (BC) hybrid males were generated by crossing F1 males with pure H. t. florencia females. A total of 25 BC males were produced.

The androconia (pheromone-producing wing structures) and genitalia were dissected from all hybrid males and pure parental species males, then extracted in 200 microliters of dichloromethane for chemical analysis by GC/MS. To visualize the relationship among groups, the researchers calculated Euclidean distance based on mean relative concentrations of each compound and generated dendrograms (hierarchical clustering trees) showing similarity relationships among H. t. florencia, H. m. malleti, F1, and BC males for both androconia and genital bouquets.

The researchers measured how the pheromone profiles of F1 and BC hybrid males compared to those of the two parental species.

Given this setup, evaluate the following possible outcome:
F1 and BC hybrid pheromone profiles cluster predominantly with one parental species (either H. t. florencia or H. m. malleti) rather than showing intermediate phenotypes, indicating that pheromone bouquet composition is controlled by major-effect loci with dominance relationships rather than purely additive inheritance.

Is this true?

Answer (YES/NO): YES